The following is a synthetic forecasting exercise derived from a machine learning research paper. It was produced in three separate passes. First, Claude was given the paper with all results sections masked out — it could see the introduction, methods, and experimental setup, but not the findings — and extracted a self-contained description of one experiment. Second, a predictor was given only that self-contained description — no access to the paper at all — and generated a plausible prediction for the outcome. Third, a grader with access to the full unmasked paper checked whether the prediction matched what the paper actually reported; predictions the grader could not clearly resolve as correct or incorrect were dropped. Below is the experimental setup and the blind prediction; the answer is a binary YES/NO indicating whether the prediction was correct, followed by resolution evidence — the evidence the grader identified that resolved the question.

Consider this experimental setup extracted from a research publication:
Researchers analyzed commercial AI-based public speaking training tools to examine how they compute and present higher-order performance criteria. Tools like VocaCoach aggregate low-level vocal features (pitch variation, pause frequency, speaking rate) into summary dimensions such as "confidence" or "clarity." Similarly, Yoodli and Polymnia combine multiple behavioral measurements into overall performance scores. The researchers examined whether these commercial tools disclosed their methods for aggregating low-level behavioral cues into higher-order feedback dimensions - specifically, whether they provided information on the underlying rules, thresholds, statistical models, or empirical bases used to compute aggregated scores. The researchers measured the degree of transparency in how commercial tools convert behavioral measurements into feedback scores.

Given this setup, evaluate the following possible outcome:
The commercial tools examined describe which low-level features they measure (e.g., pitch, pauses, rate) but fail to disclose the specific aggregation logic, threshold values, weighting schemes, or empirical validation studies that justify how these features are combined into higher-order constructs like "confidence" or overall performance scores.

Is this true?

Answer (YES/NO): YES